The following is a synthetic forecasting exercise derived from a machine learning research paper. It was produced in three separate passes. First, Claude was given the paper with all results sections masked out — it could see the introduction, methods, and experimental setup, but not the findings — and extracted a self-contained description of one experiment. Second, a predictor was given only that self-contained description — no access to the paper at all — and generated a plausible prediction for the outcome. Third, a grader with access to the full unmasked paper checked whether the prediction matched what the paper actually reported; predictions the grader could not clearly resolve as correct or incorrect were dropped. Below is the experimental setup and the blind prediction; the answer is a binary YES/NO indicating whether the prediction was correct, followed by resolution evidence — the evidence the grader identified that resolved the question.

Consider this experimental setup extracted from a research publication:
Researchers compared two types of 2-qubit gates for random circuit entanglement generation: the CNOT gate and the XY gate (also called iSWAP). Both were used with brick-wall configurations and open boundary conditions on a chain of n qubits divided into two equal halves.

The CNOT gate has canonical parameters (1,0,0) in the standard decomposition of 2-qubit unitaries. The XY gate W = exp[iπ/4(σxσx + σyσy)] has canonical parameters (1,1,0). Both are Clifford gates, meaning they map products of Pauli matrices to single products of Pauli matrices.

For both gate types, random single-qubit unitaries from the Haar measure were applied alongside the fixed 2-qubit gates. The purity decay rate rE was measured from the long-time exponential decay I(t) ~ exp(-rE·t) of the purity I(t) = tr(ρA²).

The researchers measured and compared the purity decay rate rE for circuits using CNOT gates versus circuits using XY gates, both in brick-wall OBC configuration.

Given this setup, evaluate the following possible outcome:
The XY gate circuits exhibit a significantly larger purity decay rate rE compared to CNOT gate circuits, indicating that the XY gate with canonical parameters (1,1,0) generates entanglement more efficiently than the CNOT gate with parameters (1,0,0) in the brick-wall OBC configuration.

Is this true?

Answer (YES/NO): YES